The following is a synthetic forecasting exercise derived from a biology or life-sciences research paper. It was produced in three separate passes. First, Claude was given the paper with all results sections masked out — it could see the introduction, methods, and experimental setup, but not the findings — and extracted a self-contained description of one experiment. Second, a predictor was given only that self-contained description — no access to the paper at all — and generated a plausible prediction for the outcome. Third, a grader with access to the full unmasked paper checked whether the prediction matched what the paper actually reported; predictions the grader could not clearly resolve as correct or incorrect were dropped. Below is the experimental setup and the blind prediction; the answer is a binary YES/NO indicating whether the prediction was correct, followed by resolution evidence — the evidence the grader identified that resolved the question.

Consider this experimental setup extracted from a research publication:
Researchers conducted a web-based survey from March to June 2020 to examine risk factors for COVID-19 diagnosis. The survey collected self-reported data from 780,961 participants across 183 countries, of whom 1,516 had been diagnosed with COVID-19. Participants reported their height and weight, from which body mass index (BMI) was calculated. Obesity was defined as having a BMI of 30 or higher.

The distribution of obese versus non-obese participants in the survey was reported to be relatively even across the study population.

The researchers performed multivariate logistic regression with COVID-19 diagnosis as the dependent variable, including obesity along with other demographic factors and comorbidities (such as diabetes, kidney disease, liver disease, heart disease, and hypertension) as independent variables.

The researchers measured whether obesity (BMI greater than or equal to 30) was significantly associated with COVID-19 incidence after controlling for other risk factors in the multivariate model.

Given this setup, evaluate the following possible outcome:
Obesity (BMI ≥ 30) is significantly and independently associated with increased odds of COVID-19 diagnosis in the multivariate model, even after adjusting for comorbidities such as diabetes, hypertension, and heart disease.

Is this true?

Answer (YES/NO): NO